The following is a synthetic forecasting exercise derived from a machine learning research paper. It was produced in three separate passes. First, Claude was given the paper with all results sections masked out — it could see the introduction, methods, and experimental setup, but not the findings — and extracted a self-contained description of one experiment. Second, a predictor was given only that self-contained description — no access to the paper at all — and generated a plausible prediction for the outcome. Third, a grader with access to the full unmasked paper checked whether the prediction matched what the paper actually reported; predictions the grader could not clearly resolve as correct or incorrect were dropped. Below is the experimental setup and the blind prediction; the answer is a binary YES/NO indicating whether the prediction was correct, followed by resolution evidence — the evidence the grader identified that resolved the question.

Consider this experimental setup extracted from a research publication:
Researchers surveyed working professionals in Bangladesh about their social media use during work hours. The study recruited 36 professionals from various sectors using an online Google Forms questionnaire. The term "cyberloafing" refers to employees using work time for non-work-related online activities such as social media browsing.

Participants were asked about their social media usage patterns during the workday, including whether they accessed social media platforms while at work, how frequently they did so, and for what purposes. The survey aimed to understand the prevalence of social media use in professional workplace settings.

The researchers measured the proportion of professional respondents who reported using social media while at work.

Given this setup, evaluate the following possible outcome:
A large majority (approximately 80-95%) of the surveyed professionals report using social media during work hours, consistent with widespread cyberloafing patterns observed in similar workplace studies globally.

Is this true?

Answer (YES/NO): YES